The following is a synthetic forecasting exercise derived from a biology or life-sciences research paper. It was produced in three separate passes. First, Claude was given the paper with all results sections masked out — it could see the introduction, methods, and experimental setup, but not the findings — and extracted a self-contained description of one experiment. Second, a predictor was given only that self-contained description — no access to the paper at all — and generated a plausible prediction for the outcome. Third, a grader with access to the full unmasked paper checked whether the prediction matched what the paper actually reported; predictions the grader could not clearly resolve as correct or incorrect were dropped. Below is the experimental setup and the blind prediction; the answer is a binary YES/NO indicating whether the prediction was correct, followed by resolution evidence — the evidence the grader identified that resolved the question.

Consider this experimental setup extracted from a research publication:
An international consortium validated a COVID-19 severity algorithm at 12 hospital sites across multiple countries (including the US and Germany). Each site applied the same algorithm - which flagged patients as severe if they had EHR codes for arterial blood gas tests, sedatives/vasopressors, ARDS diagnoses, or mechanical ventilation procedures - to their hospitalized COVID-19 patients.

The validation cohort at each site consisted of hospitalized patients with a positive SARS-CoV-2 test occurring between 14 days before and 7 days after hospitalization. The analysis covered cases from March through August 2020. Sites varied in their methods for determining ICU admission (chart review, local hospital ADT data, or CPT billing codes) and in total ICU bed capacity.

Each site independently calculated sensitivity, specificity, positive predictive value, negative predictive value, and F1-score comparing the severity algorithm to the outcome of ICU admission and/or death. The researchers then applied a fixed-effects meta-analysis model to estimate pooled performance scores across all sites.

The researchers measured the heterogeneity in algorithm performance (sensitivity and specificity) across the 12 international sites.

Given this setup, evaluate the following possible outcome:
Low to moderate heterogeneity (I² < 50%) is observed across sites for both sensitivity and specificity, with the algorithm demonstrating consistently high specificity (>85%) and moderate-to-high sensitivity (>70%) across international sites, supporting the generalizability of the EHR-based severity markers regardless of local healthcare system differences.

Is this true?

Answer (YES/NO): NO